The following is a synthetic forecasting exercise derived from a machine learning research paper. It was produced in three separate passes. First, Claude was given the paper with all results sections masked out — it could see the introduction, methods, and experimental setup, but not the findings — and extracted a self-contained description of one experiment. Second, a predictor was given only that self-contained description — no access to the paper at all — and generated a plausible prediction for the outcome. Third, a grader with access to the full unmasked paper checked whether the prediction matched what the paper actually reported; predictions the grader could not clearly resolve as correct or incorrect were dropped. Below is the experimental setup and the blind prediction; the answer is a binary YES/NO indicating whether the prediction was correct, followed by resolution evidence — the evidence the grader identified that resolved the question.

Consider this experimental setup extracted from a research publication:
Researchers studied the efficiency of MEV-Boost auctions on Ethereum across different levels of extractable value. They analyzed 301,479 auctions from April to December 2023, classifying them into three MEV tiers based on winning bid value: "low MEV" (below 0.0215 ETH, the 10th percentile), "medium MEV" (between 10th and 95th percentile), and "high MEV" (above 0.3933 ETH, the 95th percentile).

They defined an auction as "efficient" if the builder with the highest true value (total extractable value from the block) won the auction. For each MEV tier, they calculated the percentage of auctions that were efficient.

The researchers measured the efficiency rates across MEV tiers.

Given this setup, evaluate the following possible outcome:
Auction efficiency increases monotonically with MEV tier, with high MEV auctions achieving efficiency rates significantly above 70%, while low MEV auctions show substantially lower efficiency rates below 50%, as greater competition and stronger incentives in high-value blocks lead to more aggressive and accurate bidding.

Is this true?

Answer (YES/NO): NO